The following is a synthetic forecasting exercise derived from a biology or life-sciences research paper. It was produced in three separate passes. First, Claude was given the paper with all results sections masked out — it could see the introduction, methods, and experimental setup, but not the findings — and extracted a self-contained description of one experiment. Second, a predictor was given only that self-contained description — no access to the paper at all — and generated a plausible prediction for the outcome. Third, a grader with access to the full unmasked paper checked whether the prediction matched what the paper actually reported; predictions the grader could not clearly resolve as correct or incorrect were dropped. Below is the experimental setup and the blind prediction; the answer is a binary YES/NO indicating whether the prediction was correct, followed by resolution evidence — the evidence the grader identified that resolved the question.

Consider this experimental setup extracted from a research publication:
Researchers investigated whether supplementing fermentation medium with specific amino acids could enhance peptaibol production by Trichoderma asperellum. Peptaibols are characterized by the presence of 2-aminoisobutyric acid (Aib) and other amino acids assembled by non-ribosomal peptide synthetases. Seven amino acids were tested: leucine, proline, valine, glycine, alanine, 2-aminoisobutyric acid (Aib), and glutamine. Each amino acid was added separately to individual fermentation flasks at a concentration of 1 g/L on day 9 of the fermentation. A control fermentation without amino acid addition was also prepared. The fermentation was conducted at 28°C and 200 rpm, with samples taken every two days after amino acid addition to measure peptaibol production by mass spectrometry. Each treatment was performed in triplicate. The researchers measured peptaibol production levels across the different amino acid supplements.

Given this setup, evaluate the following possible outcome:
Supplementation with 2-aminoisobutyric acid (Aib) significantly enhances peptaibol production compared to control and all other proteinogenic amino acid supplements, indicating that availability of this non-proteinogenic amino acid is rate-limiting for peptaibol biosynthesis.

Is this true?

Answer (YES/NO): YES